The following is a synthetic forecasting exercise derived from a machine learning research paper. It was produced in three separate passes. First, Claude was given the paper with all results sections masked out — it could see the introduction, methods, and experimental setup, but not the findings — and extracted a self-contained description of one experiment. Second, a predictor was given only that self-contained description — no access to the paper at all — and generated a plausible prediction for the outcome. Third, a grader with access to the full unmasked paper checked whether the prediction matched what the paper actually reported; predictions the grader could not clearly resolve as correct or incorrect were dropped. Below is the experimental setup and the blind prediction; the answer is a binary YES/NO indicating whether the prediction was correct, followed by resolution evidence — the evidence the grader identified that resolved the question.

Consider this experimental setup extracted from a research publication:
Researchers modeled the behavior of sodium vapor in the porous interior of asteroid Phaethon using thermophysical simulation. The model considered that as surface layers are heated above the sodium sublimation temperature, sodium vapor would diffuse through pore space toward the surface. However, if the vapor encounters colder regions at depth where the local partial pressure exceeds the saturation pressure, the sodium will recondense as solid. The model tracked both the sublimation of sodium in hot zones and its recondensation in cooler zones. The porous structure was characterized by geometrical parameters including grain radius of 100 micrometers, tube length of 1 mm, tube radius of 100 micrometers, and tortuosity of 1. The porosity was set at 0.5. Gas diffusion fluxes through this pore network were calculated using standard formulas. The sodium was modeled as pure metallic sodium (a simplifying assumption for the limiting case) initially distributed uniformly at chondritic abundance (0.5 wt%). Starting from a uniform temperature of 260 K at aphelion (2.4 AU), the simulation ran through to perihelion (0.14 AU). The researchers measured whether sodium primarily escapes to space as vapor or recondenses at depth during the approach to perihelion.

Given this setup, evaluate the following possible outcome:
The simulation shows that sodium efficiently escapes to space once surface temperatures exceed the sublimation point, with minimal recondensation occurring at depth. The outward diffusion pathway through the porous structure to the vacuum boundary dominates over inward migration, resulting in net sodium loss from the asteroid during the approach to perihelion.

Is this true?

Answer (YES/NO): NO